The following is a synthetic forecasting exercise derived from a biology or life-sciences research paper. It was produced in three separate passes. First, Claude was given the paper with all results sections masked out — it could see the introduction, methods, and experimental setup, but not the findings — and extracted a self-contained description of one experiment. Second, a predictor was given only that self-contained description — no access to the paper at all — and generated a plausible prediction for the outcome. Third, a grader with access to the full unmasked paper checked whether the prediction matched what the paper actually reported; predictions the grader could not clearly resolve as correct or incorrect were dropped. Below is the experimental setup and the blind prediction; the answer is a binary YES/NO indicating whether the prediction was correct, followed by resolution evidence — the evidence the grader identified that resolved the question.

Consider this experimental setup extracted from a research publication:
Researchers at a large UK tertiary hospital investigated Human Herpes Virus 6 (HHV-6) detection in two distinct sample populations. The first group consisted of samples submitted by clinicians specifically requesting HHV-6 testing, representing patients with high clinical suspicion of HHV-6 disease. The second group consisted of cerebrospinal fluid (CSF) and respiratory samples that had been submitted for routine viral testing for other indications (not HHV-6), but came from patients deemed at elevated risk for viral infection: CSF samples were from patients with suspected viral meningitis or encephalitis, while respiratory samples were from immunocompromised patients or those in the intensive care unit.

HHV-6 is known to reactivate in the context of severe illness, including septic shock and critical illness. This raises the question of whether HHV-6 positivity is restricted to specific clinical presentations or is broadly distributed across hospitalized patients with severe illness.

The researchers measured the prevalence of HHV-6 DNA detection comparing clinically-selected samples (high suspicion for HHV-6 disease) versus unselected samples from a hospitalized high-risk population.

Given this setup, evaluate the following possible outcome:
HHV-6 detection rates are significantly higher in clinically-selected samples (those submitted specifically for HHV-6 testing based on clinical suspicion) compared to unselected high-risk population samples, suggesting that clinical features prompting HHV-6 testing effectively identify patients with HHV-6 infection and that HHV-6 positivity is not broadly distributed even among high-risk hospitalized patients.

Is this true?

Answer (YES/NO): YES